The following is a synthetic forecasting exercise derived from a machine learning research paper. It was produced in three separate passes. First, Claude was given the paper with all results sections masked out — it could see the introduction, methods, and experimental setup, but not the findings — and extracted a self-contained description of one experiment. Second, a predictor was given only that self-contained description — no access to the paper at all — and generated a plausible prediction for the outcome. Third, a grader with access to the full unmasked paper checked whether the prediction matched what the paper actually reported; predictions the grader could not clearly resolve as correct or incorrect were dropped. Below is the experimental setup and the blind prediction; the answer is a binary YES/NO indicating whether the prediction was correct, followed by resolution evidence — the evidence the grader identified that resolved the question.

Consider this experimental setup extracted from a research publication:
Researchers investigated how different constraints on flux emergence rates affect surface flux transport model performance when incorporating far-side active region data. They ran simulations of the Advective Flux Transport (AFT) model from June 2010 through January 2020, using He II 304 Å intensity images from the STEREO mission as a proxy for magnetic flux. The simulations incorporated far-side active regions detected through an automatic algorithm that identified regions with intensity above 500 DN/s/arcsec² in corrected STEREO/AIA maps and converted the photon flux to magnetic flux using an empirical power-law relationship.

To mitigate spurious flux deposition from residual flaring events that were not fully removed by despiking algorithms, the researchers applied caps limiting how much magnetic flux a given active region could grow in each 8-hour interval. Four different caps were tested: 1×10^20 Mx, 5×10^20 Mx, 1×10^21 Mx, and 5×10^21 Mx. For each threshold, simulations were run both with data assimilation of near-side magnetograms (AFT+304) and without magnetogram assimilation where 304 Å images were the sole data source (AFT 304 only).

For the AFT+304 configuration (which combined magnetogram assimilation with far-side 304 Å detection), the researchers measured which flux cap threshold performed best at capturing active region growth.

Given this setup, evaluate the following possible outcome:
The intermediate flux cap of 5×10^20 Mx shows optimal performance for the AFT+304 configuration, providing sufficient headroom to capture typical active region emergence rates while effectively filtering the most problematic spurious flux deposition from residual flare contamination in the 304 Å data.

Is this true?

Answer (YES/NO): NO